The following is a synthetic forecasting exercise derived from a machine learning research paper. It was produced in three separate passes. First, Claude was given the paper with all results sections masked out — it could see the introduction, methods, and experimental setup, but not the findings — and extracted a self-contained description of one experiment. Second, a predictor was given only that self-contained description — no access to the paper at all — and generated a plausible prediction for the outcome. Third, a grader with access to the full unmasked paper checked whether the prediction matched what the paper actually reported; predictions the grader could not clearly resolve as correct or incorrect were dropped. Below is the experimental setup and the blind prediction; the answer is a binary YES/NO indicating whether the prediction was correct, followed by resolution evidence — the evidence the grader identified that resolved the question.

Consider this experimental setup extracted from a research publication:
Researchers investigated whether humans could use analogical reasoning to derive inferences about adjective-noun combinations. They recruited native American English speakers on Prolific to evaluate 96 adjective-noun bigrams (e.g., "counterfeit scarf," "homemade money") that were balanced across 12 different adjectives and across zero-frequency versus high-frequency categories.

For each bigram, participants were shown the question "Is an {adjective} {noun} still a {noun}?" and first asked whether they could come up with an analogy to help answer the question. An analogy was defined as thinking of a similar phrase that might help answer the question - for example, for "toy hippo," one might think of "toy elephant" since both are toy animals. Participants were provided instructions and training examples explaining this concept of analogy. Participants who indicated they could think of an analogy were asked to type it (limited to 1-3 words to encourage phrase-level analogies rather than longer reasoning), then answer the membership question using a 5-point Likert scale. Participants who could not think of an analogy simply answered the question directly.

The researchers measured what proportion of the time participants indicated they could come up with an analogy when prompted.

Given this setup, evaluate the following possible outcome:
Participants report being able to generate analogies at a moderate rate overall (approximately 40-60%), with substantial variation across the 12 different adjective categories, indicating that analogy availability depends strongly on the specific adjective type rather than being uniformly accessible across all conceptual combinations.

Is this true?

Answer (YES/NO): NO